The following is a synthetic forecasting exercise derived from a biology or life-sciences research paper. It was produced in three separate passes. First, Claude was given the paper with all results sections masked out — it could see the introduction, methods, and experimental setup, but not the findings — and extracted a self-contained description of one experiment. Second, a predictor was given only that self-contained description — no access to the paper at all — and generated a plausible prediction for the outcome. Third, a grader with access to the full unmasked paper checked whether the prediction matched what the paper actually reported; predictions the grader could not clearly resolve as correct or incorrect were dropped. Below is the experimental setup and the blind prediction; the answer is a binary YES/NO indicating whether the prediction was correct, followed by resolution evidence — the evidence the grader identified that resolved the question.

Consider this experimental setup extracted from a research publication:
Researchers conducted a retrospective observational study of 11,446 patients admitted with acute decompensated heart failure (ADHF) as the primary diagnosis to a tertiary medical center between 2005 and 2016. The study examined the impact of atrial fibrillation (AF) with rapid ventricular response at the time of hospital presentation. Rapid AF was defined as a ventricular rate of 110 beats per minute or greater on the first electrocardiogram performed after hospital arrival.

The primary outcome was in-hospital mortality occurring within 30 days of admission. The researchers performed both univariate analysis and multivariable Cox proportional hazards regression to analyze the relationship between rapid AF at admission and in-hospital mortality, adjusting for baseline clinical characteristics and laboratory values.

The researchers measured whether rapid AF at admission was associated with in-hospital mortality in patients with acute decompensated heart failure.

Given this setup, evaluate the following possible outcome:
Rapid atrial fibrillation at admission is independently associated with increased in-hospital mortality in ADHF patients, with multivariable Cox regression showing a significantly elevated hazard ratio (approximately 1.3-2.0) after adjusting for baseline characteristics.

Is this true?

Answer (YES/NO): YES